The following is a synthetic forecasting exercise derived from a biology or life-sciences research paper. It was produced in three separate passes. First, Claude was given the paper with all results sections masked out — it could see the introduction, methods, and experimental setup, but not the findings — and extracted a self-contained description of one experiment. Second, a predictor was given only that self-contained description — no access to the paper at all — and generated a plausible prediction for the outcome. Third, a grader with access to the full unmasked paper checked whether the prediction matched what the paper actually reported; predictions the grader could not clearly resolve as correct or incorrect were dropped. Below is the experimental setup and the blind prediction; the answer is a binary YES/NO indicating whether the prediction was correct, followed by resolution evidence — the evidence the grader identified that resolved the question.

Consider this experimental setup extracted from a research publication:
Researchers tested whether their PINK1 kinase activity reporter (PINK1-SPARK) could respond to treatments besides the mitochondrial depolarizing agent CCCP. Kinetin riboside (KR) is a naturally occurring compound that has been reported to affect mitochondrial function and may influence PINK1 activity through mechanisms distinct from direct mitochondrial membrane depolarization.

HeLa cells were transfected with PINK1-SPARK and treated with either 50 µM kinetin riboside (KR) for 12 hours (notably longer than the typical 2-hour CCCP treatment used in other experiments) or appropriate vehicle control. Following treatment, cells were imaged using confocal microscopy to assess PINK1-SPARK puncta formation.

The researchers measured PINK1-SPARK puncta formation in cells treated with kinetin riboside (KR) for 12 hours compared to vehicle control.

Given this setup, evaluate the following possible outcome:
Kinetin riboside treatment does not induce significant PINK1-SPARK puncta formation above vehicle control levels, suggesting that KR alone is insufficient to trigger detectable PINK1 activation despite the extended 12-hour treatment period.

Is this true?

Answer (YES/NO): NO